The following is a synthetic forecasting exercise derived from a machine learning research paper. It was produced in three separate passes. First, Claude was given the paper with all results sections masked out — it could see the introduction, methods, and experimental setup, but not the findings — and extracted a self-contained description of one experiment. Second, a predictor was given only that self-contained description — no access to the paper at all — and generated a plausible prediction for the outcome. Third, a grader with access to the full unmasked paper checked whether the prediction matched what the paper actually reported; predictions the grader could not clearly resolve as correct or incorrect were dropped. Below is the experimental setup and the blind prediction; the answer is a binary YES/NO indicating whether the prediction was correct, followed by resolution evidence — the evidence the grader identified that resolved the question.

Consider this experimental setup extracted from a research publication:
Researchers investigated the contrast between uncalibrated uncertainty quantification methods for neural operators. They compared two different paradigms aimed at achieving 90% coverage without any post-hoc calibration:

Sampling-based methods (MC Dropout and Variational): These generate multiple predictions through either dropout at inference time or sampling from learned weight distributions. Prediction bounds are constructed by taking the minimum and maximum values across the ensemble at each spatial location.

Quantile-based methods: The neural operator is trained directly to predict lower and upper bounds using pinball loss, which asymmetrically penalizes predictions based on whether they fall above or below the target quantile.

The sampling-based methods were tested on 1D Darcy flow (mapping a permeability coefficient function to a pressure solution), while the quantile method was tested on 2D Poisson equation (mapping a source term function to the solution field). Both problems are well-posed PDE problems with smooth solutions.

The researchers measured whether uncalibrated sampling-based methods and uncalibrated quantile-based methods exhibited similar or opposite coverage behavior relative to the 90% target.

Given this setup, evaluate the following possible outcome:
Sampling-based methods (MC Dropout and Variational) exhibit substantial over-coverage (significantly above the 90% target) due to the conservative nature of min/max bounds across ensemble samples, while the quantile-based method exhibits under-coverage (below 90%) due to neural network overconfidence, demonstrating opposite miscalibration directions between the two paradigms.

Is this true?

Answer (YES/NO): YES